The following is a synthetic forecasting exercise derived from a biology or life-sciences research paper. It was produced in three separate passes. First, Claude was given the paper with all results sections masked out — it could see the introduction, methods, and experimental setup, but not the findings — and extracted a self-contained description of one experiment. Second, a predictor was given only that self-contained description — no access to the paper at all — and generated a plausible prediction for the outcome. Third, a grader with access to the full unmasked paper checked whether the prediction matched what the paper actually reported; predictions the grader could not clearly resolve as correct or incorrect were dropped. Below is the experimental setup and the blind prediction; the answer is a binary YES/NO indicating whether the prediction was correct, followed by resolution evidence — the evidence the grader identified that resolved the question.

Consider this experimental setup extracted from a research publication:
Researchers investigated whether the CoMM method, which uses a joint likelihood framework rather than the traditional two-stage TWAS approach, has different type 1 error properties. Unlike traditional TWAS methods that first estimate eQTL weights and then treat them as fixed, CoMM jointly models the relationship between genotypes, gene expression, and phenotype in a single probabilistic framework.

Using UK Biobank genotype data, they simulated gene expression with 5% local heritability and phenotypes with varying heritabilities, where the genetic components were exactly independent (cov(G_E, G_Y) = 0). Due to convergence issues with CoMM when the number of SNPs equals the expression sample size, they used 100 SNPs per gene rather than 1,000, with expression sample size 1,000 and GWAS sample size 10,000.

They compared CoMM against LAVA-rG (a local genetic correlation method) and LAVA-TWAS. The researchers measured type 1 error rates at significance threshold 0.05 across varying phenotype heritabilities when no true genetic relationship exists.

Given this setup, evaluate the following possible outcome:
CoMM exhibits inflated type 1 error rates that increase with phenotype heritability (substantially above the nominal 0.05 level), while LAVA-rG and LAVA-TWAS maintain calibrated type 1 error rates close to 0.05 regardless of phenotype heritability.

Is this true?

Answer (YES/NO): NO